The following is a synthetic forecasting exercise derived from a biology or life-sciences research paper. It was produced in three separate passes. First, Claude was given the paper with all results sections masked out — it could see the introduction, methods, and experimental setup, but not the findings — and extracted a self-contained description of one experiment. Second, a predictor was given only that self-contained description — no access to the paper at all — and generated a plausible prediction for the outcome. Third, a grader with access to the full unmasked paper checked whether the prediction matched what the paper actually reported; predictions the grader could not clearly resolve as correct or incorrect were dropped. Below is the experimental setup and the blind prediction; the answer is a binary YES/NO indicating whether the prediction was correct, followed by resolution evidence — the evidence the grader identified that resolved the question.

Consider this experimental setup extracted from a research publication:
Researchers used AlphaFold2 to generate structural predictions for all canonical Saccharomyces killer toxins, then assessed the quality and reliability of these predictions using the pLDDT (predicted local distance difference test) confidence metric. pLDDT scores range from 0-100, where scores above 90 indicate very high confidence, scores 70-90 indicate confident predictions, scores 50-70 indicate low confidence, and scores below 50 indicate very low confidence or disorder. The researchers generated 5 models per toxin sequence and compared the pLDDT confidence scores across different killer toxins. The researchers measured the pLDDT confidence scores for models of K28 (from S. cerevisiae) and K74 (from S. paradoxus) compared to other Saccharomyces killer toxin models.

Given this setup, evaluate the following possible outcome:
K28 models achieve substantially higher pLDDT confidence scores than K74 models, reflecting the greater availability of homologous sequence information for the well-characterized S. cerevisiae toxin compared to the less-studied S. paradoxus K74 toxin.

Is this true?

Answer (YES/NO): NO